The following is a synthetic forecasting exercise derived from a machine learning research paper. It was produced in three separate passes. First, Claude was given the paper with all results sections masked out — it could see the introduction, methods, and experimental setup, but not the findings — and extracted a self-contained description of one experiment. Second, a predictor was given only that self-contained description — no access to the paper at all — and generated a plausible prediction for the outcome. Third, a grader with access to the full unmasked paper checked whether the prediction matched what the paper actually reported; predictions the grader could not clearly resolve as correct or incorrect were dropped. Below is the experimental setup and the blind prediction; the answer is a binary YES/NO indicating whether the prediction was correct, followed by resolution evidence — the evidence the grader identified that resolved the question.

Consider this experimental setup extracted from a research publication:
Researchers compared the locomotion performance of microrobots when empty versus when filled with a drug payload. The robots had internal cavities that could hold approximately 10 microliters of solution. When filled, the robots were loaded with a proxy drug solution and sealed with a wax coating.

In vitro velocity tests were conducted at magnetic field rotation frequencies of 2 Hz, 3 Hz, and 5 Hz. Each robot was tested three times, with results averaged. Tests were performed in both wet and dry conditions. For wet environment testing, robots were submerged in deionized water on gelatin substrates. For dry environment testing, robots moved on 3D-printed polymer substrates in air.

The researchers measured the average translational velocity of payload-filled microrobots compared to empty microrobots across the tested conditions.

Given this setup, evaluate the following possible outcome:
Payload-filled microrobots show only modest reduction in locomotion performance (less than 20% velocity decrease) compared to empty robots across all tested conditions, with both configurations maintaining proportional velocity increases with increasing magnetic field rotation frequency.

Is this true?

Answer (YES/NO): NO